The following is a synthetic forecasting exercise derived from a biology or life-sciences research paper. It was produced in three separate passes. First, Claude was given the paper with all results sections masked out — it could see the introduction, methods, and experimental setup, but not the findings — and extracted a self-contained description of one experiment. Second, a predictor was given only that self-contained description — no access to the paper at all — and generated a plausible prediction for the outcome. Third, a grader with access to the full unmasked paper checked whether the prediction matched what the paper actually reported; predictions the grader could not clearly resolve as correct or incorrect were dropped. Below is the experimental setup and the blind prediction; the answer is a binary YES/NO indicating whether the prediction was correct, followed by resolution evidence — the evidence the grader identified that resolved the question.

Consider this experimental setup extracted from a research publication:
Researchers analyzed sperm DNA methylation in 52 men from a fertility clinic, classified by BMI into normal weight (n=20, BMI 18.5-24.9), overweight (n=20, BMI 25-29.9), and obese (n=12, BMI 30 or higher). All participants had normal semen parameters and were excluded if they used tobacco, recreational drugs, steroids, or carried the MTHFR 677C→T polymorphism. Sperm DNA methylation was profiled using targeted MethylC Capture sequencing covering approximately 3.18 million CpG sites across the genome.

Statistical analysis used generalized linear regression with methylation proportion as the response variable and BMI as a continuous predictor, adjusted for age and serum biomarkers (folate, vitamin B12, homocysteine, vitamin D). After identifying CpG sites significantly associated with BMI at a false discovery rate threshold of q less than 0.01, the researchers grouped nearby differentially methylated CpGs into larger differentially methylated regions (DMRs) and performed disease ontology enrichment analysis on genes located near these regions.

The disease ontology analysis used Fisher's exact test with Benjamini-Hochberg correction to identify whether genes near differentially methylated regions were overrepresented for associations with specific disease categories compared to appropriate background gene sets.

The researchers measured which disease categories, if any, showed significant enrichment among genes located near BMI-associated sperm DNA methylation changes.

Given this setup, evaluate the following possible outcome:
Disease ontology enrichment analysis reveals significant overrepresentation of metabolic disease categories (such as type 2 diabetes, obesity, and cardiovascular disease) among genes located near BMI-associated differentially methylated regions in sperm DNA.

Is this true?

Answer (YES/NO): NO